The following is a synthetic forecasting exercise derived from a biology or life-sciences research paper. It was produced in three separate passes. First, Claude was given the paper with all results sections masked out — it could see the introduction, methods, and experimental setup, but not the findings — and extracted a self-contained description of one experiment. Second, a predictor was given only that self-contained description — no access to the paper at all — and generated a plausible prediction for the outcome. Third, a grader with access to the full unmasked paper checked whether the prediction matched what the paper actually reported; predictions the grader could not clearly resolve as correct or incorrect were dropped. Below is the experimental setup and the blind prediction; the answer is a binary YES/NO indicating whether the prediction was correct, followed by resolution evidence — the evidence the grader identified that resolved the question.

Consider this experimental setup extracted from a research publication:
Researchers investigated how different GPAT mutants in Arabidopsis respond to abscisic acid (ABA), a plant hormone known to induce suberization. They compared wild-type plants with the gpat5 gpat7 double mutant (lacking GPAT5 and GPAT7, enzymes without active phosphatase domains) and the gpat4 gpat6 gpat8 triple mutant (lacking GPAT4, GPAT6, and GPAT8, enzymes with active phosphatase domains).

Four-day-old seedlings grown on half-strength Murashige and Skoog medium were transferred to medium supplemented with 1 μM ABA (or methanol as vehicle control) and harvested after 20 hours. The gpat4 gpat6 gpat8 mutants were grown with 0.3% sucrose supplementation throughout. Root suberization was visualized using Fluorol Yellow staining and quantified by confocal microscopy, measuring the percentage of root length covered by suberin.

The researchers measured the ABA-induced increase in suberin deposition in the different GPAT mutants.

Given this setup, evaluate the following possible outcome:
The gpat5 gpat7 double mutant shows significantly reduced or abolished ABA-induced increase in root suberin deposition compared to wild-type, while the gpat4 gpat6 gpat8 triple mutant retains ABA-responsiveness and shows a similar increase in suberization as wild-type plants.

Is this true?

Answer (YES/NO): YES